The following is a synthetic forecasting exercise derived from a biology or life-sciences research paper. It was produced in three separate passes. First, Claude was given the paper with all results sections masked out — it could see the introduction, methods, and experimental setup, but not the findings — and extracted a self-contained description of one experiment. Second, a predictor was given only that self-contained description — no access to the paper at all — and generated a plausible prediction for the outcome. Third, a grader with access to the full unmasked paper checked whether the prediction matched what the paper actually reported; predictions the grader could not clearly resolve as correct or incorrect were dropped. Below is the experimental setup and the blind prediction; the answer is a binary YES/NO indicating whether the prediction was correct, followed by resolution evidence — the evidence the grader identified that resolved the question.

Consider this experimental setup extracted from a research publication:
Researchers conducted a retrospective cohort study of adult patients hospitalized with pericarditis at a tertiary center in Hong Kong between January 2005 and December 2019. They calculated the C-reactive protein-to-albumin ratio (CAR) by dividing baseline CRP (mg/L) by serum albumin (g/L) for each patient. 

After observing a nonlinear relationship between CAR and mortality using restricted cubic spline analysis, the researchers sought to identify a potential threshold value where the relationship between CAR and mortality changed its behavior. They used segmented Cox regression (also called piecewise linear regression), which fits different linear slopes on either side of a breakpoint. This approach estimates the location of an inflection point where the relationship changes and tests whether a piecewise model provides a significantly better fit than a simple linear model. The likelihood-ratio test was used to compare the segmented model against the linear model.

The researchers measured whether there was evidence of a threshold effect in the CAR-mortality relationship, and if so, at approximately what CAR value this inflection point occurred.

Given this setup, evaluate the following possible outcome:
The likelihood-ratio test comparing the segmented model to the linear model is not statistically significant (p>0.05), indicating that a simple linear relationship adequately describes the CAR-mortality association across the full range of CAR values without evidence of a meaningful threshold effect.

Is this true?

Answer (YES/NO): NO